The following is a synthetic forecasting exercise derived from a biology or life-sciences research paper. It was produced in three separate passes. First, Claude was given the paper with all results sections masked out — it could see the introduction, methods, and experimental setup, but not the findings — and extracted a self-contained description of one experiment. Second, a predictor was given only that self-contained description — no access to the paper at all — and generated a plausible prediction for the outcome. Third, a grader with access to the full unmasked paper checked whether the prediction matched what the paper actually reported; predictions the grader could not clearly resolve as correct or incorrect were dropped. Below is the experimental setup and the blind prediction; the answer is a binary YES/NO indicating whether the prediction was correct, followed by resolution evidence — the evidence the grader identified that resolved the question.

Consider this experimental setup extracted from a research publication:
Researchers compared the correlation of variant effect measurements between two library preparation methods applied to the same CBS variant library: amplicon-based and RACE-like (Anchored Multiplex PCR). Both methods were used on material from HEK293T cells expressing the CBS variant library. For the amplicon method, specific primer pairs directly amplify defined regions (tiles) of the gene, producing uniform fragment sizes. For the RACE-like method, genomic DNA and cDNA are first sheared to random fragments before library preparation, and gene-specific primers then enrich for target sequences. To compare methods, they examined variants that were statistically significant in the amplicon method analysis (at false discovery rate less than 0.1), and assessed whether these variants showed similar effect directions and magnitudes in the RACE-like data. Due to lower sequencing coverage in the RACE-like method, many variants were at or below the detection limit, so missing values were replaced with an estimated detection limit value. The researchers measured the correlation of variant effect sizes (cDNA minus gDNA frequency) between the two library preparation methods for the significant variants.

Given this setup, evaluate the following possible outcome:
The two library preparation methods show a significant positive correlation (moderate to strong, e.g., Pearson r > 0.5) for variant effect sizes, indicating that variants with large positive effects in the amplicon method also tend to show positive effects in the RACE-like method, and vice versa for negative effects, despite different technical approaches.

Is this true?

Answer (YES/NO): YES